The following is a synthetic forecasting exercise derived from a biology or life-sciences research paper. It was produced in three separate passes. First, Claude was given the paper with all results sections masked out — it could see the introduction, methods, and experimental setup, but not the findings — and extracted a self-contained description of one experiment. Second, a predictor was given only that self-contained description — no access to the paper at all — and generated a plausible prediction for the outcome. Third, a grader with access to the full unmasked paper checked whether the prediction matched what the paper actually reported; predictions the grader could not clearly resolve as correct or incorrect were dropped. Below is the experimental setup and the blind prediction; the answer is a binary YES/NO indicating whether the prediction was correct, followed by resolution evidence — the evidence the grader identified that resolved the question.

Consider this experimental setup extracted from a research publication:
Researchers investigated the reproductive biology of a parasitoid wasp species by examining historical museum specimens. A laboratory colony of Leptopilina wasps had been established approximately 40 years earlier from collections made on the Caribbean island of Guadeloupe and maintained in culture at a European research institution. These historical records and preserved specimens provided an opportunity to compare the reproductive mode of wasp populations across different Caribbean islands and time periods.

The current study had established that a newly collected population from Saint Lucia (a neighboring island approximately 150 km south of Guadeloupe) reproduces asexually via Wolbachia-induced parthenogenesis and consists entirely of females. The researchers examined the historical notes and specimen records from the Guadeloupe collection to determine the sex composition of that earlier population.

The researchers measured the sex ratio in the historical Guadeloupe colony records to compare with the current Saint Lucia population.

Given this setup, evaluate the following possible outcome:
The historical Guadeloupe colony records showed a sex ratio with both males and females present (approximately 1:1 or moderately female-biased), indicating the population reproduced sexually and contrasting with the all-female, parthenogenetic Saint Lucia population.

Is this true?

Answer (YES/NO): NO